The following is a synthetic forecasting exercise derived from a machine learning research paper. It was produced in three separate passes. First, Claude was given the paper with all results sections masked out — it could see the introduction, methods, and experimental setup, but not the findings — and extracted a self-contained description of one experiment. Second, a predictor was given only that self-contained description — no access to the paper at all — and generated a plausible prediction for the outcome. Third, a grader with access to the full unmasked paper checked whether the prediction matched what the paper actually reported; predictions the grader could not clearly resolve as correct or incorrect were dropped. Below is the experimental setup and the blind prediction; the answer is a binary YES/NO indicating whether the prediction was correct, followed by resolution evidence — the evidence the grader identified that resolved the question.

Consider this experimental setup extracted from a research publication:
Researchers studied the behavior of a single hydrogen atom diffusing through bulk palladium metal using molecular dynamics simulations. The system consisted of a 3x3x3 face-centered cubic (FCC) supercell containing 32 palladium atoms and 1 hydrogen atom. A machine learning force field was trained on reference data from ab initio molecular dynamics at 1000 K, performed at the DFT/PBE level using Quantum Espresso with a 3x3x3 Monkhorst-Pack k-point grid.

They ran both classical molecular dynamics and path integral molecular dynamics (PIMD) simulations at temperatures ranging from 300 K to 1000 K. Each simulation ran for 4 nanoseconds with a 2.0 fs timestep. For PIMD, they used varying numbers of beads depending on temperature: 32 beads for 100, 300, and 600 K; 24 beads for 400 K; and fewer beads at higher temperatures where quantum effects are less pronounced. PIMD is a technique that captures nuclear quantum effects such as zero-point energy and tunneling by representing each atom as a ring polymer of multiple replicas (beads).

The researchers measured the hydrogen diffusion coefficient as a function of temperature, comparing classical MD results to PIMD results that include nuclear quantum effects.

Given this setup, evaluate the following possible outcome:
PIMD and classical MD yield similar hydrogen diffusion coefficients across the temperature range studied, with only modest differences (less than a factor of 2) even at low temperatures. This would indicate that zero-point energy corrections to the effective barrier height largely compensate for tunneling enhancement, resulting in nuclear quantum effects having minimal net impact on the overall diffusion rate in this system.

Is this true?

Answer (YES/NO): NO